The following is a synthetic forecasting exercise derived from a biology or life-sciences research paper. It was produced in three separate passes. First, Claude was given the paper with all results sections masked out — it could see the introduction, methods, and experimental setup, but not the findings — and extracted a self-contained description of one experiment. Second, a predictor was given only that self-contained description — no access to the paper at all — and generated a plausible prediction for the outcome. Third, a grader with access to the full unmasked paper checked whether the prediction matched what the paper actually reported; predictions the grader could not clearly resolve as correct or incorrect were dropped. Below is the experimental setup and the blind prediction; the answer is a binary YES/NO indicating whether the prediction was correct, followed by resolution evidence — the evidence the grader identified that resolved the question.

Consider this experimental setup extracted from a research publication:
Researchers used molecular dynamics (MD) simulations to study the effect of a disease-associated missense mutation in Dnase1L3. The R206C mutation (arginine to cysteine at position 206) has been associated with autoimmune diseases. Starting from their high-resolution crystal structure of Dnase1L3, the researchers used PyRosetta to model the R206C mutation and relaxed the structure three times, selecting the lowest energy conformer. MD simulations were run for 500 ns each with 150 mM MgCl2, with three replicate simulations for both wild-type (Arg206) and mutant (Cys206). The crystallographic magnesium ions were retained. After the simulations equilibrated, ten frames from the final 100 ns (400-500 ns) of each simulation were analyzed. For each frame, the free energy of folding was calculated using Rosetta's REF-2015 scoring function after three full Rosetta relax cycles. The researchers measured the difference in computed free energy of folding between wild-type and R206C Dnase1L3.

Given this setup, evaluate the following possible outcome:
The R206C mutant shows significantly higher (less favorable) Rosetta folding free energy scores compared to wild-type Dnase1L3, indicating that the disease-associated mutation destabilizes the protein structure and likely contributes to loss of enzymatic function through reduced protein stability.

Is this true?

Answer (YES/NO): YES